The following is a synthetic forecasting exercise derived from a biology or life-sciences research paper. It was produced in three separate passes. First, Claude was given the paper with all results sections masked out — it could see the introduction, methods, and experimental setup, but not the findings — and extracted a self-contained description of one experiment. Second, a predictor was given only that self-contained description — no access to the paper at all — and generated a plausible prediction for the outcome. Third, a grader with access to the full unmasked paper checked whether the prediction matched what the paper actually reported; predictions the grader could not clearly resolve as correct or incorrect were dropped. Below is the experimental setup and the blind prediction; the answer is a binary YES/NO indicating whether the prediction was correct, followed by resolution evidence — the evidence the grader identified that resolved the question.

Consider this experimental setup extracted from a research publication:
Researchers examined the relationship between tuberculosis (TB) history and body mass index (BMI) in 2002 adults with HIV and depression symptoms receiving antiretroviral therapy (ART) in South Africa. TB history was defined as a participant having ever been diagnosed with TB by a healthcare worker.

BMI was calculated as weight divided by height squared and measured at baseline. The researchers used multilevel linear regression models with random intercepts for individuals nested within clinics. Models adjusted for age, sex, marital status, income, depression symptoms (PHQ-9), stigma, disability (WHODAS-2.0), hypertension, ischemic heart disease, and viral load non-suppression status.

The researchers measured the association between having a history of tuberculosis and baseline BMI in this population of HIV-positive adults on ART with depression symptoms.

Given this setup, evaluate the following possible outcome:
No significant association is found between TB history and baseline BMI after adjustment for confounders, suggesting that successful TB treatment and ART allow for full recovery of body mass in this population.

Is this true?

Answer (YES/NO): NO